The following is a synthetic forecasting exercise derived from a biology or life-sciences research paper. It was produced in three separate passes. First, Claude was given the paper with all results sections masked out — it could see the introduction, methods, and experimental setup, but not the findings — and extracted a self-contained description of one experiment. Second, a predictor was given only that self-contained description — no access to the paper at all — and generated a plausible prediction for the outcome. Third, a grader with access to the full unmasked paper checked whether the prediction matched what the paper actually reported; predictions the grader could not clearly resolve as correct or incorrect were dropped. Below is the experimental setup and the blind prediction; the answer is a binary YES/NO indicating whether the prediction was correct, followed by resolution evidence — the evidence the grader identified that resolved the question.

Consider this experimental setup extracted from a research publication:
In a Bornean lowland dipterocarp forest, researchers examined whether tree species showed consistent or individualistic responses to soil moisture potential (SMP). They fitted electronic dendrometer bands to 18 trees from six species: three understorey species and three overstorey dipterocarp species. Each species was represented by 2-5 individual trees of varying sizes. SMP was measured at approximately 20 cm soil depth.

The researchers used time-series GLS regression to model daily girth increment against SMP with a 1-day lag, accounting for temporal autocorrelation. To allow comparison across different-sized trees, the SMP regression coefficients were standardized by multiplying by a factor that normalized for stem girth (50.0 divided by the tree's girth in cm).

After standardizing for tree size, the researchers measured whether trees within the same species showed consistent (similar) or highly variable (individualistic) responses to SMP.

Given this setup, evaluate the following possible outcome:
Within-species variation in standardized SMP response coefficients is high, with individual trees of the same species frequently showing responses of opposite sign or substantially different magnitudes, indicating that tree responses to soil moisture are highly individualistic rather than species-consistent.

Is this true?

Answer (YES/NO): YES